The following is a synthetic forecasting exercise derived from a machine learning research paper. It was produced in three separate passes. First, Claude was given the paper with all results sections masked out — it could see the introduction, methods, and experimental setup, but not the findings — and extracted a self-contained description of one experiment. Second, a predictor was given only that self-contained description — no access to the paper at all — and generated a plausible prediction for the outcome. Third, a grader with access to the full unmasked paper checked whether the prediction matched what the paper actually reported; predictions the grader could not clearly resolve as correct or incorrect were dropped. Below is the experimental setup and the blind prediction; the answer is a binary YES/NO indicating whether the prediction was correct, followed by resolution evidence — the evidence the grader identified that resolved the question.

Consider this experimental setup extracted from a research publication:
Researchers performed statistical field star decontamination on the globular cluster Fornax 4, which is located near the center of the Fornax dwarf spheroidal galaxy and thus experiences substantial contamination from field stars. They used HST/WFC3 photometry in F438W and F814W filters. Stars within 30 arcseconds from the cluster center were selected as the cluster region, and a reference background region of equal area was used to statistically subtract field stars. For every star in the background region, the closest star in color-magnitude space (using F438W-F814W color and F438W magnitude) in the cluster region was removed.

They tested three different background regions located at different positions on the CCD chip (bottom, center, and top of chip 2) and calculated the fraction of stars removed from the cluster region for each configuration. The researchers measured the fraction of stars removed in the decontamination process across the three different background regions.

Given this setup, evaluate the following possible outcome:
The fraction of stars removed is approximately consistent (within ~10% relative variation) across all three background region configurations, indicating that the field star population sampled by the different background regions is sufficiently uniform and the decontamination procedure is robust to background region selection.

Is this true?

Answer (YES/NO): NO